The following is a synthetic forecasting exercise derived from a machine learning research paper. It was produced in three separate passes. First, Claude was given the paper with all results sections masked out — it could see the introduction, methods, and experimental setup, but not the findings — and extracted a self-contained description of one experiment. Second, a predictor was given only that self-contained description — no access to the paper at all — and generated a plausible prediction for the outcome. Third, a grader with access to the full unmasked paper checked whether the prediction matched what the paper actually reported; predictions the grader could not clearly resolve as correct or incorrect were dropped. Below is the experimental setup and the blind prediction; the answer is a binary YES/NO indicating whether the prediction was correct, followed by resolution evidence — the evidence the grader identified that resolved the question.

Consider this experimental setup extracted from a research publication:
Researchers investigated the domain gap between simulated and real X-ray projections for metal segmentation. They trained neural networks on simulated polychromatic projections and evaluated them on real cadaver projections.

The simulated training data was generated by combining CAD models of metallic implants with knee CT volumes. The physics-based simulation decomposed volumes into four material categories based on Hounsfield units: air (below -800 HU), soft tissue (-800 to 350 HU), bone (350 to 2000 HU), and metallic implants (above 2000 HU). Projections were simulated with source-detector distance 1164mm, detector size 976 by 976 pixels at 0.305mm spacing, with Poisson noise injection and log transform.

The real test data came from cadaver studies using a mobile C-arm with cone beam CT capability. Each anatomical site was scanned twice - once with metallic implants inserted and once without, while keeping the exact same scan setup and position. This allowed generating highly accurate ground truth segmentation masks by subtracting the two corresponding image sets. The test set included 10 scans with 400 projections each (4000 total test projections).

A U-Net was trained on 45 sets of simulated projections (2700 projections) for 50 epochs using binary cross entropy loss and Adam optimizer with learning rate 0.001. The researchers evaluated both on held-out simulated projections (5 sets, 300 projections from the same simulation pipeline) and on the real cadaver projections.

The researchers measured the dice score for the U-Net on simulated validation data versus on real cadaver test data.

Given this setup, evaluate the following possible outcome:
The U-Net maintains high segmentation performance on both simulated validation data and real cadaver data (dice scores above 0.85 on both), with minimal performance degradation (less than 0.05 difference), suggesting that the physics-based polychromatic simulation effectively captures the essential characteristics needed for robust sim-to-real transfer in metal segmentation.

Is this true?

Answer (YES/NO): NO